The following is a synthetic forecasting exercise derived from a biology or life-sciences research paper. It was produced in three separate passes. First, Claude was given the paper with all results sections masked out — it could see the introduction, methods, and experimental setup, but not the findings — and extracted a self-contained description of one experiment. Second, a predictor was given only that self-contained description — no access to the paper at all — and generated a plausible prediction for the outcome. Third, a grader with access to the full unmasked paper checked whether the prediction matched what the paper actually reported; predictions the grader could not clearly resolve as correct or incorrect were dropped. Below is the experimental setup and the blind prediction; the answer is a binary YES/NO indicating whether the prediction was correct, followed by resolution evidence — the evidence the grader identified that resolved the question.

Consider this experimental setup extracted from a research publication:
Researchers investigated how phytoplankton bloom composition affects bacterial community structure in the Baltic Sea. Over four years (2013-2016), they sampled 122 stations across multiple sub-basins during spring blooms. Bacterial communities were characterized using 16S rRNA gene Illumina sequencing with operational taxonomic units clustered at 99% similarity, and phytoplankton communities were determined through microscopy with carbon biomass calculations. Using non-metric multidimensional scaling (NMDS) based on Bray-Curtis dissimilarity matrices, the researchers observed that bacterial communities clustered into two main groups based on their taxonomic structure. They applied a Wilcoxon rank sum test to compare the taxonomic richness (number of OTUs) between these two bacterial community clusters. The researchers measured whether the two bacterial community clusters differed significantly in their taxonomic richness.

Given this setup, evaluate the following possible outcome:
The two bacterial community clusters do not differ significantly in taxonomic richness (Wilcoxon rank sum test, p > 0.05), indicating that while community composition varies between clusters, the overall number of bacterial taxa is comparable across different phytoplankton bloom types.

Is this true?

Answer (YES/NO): NO